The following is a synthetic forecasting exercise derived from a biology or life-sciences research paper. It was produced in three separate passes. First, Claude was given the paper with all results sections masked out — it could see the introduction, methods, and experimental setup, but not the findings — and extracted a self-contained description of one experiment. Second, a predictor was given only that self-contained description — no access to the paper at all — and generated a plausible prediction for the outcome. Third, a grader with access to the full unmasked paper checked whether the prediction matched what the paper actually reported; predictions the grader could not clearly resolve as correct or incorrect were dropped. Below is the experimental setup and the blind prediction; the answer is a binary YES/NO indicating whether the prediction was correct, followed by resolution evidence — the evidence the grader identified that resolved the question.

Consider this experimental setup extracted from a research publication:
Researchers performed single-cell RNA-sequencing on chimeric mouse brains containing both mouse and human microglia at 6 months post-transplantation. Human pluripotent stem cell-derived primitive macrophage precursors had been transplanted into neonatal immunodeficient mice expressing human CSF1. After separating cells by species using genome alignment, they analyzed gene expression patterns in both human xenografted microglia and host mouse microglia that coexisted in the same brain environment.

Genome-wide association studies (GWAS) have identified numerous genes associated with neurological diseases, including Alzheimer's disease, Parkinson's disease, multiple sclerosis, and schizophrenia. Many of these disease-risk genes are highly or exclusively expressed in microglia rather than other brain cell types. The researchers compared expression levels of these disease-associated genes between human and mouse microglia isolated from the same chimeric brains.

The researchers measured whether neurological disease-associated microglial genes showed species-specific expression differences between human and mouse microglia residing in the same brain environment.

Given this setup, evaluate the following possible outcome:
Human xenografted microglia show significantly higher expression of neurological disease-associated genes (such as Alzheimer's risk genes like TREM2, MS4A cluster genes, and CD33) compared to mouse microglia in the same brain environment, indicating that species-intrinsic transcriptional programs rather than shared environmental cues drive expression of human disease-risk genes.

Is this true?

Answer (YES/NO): YES